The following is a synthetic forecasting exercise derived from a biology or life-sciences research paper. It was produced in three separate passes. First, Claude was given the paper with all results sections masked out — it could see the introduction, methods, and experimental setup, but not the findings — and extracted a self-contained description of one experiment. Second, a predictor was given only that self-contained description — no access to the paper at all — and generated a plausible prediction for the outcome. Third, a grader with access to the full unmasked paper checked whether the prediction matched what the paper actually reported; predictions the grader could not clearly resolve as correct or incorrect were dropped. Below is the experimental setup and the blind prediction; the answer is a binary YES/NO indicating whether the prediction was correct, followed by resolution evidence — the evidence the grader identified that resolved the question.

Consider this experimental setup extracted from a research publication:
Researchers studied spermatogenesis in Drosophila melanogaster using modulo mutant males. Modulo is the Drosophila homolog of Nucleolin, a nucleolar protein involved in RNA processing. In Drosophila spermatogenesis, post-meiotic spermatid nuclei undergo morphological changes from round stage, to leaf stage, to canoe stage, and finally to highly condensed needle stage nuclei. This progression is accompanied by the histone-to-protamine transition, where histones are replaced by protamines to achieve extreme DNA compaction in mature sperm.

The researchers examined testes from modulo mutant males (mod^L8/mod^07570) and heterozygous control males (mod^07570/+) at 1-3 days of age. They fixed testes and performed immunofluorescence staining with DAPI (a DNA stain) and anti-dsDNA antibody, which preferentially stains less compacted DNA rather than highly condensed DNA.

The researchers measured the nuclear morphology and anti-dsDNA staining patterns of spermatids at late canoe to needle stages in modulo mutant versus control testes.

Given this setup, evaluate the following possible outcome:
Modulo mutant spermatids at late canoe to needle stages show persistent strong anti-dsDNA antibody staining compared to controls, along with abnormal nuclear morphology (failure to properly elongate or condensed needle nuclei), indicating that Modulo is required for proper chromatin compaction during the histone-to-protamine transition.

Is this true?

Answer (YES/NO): YES